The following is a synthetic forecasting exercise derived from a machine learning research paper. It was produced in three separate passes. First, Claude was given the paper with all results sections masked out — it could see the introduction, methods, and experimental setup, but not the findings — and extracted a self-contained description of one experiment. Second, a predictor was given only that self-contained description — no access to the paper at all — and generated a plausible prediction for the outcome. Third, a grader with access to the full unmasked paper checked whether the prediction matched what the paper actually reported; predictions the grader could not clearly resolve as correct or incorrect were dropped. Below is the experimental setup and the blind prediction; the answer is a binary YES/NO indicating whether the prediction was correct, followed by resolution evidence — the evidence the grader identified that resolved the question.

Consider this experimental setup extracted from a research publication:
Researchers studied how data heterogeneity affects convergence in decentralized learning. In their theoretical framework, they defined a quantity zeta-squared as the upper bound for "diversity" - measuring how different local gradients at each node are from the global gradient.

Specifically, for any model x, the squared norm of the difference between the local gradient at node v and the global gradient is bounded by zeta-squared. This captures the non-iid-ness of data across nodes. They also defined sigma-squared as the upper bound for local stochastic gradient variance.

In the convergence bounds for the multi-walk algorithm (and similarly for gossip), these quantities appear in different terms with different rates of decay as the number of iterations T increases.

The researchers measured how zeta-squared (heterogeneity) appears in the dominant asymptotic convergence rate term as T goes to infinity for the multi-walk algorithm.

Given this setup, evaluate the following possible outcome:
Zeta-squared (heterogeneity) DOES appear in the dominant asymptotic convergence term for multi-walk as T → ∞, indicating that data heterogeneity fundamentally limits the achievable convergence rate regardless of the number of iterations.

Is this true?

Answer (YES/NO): YES